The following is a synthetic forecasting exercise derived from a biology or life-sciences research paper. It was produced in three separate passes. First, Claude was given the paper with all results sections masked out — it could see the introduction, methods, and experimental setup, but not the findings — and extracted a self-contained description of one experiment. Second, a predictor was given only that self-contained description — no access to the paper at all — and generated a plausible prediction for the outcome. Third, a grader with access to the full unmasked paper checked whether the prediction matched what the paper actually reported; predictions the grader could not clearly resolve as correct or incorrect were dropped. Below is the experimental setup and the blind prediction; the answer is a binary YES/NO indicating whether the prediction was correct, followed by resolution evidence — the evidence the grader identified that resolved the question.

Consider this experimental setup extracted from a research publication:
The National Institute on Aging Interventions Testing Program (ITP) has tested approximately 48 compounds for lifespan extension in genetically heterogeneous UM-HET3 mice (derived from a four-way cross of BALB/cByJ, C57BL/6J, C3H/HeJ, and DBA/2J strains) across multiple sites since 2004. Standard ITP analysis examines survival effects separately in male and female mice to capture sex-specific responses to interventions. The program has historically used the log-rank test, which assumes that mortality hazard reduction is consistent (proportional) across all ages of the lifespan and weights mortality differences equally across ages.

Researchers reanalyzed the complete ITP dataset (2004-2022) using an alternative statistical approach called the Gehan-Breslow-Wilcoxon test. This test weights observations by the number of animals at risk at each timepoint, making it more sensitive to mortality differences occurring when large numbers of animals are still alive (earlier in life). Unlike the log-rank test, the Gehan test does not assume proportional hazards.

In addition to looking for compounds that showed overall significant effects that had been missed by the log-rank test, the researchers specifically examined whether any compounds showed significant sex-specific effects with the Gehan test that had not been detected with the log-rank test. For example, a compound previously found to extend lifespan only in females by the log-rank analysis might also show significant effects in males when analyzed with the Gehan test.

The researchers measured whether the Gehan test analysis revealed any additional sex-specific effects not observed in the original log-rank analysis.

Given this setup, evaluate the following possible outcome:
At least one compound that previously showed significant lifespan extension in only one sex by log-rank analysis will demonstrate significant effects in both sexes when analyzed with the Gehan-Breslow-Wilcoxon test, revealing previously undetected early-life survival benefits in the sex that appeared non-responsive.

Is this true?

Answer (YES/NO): NO